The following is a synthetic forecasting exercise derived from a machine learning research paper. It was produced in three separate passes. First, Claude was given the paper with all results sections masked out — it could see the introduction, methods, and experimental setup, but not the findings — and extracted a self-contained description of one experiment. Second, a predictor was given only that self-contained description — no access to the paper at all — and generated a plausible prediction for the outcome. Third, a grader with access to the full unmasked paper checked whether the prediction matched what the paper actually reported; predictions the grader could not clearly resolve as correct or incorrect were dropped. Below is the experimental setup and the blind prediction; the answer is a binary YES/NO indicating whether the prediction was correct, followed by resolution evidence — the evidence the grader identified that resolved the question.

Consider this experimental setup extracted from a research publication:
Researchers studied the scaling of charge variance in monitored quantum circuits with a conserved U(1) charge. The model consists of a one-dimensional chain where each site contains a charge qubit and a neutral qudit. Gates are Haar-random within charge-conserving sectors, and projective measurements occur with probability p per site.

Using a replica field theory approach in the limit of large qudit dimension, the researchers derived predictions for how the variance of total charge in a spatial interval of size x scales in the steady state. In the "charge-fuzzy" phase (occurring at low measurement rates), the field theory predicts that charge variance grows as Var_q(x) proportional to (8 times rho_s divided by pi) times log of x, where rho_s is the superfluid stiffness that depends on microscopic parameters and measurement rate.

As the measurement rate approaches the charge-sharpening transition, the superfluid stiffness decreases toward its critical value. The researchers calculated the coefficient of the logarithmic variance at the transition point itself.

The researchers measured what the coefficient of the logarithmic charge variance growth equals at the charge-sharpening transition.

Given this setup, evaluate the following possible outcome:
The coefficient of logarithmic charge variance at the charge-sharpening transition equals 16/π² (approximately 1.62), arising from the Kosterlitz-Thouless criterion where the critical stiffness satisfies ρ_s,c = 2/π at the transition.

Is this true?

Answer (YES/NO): NO